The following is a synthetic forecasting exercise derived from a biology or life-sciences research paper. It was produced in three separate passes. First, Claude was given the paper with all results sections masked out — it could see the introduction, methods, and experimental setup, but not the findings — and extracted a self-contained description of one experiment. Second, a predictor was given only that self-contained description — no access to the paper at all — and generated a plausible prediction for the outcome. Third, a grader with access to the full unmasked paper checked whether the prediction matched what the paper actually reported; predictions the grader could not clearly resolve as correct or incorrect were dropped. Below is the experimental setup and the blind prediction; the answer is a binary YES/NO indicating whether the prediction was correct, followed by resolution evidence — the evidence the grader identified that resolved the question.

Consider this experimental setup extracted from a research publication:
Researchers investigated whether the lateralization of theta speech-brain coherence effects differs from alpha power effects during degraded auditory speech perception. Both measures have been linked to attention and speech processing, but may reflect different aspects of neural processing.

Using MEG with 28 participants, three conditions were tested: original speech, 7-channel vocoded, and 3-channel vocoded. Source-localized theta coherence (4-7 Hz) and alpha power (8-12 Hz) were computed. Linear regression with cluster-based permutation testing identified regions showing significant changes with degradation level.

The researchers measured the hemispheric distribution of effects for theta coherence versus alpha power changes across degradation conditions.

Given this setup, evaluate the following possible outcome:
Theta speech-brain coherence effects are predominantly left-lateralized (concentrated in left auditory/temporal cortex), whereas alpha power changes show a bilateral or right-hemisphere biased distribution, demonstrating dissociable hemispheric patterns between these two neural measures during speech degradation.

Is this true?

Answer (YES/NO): YES